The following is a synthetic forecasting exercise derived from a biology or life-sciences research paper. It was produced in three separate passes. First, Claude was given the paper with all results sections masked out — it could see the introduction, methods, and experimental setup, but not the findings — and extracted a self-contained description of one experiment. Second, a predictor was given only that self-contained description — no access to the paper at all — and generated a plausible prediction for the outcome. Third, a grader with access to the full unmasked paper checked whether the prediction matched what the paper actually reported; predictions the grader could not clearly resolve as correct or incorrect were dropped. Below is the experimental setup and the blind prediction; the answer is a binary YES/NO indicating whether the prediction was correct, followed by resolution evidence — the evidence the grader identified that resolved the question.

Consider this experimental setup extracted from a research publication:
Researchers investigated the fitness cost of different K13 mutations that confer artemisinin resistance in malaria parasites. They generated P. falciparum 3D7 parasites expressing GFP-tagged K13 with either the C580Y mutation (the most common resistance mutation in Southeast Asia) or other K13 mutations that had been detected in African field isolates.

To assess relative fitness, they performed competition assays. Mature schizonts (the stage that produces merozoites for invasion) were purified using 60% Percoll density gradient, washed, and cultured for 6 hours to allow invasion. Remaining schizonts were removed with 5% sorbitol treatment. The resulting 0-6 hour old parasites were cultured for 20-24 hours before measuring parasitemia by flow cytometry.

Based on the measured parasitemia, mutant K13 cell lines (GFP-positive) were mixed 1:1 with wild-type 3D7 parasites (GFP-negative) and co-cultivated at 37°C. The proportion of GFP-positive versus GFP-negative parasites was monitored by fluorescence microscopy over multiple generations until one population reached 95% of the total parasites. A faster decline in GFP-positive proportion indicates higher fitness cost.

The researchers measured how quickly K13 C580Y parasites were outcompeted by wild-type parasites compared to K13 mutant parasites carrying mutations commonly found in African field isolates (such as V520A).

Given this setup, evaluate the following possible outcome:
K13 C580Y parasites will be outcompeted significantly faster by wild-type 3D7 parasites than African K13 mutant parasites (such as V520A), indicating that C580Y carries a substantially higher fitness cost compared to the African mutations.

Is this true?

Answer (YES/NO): YES